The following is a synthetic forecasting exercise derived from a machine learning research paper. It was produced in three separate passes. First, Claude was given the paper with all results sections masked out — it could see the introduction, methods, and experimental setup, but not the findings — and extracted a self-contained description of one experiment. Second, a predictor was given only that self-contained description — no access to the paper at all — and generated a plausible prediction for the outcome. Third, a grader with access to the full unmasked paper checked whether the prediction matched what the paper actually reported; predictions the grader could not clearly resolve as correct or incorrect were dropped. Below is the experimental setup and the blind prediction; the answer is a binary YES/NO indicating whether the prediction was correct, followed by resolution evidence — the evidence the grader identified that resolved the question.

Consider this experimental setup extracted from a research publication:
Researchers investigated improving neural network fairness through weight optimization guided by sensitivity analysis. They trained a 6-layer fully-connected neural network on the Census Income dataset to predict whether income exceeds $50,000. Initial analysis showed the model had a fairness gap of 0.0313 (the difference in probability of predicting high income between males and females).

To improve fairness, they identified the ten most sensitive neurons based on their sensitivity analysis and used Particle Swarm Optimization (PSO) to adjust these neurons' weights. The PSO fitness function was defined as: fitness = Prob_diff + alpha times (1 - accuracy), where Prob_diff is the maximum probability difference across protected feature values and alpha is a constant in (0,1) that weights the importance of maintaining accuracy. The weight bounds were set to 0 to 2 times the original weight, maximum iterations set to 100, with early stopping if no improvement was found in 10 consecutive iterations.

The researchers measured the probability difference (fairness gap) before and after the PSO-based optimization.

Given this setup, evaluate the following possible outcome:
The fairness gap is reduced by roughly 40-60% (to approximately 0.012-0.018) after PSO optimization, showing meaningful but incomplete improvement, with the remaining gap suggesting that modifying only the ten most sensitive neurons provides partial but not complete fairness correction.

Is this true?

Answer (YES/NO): NO